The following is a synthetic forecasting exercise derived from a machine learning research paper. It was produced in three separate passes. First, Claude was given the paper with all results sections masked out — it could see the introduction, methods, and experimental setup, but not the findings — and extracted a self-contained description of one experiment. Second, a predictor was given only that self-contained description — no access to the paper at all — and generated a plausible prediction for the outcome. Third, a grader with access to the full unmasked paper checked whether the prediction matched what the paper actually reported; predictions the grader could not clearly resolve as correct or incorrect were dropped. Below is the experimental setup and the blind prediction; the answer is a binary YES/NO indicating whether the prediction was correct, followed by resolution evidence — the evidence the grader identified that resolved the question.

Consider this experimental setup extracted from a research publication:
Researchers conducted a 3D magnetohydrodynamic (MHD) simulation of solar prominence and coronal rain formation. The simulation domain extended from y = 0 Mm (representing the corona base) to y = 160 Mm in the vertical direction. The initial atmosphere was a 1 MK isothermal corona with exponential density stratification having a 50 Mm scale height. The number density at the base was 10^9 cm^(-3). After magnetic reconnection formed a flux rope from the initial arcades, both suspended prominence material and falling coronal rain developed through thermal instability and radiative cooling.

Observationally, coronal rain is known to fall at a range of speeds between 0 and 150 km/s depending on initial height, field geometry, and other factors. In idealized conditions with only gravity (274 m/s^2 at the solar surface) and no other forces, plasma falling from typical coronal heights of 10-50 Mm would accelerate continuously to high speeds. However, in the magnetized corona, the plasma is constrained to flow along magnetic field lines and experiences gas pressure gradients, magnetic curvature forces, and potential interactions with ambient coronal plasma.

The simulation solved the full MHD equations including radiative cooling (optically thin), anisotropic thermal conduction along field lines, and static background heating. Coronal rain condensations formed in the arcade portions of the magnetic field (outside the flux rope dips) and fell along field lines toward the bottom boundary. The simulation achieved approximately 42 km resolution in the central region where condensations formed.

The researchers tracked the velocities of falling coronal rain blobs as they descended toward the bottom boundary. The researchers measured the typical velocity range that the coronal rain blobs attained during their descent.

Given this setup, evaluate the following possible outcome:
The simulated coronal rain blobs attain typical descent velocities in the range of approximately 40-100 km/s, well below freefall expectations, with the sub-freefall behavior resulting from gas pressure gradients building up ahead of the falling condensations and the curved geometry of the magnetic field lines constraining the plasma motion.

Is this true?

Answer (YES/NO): NO